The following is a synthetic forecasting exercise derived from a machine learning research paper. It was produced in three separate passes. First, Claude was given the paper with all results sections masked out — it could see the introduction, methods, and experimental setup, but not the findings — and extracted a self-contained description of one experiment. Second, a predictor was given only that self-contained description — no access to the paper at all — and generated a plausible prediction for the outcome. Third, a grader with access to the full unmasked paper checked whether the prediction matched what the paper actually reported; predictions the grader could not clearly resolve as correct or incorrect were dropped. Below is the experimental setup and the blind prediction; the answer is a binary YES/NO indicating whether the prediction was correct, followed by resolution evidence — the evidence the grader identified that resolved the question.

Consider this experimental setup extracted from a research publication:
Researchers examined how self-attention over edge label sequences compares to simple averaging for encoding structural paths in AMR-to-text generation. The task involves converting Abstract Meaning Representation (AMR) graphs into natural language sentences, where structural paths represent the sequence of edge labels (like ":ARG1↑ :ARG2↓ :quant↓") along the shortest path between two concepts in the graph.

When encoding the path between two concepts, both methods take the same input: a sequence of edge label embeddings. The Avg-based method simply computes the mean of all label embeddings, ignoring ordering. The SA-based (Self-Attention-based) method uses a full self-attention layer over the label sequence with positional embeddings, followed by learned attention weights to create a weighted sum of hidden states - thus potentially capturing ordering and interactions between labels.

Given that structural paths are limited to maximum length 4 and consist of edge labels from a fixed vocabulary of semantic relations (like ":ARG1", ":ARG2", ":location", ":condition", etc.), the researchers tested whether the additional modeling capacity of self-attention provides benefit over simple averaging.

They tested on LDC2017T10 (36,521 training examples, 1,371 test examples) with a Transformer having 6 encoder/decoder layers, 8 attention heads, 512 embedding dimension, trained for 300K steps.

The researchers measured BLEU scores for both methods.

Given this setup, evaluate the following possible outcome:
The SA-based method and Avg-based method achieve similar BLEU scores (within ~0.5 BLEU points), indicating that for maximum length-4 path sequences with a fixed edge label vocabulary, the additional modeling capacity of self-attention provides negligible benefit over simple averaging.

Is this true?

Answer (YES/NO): NO